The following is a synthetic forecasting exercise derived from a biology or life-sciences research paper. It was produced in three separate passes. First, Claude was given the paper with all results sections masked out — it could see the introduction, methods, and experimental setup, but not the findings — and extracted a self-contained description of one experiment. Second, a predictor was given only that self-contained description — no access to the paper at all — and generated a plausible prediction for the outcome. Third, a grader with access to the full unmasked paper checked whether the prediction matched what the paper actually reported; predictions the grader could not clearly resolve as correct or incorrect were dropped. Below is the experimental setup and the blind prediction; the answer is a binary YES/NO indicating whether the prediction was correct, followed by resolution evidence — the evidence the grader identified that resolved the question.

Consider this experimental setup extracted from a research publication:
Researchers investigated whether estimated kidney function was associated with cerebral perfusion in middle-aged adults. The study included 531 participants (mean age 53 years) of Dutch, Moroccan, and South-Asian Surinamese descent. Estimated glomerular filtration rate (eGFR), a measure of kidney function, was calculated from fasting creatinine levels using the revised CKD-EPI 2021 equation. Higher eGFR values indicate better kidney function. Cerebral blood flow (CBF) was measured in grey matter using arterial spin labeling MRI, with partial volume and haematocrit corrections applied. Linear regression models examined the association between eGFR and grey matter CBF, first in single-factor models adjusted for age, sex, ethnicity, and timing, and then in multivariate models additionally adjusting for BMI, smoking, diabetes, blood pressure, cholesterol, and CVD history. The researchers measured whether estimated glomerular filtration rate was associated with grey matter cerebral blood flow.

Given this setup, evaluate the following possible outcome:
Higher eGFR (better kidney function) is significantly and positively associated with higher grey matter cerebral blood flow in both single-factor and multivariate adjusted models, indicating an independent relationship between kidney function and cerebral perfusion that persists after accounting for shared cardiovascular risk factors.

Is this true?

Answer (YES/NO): NO